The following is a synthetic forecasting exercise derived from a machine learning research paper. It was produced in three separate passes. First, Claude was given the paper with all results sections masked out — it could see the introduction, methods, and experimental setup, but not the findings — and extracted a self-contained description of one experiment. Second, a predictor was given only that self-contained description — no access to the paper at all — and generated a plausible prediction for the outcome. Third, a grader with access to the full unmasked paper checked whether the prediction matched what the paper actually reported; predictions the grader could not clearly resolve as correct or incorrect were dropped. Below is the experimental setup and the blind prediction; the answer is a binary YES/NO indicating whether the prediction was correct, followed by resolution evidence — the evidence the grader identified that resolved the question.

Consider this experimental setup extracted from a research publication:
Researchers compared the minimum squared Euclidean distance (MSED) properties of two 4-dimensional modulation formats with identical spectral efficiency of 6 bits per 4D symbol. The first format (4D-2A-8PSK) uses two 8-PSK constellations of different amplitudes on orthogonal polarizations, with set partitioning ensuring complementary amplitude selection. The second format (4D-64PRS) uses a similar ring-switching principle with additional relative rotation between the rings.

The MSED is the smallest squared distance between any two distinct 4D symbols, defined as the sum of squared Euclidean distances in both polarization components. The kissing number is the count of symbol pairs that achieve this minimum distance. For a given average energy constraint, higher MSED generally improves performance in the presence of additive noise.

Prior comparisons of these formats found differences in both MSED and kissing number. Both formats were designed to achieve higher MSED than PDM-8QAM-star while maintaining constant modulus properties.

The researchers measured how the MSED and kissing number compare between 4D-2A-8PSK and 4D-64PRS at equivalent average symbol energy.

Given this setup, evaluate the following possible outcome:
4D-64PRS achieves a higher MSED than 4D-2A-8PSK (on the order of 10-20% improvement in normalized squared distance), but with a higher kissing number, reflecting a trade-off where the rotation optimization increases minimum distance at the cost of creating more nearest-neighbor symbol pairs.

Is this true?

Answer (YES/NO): NO